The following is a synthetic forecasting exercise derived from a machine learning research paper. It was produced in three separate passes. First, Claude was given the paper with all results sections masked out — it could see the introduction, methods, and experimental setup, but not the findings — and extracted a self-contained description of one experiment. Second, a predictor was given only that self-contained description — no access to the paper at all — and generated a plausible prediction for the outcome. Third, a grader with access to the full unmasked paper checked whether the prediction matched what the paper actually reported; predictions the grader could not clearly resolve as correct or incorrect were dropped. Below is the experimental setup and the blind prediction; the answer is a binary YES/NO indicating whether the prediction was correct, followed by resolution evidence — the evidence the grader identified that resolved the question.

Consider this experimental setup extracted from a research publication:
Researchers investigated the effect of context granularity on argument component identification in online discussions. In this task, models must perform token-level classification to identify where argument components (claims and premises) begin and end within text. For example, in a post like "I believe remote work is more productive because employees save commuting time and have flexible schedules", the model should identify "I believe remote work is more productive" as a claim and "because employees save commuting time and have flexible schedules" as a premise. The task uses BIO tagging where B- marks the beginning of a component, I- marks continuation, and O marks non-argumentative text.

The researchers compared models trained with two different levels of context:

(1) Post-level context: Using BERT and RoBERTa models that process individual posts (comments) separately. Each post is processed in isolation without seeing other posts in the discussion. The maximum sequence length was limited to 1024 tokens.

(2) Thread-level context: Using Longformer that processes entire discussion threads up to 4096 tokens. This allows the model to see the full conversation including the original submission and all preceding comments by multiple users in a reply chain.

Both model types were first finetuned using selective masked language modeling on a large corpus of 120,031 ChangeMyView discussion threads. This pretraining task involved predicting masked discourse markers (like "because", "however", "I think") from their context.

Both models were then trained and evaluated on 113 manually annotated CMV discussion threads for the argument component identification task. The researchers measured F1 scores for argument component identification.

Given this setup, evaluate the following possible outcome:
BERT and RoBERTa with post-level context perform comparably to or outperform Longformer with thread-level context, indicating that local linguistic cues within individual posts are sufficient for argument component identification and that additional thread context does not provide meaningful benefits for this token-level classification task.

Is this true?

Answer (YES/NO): NO